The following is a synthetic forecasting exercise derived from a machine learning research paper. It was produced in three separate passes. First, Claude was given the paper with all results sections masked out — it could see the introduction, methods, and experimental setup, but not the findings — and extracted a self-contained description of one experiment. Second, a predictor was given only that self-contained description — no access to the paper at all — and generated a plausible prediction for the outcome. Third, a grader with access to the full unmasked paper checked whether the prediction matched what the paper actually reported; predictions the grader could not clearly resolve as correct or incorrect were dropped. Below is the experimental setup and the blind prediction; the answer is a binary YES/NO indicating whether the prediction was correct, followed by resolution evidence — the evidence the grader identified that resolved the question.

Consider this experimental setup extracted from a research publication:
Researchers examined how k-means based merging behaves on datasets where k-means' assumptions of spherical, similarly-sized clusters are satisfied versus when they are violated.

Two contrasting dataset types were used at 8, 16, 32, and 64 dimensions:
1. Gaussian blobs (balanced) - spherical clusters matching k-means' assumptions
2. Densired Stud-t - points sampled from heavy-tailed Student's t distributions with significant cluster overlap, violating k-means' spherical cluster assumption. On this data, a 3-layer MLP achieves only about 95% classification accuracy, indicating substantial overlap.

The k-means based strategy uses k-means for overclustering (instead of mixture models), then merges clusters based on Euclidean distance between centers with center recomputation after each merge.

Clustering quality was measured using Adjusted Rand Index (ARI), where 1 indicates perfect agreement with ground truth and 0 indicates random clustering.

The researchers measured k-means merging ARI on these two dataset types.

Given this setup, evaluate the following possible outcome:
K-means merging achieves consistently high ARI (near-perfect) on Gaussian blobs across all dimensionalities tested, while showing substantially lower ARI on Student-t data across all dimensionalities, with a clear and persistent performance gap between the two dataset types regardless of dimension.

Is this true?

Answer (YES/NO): NO